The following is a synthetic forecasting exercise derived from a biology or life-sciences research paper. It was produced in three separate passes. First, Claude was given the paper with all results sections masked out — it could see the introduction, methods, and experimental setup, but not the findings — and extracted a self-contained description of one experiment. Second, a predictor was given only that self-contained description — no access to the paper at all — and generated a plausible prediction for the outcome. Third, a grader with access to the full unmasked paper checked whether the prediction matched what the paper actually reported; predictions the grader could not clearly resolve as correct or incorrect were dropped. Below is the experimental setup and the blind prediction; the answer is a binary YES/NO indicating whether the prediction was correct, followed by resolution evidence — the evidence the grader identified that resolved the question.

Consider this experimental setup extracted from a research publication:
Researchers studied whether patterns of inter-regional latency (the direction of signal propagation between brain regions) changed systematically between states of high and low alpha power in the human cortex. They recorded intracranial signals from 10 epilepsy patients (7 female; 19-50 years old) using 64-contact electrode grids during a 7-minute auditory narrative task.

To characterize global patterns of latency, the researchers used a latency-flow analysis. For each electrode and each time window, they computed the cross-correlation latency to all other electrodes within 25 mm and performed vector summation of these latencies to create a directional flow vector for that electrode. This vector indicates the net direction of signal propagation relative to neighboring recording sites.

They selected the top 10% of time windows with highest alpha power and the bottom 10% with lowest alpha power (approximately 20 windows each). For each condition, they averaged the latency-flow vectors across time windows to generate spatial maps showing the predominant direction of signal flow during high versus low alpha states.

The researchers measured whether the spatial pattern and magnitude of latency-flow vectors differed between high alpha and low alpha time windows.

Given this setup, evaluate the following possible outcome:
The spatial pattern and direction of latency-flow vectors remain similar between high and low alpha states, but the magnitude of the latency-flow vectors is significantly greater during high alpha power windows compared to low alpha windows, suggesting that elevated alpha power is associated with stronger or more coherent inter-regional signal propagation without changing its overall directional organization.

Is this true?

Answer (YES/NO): YES